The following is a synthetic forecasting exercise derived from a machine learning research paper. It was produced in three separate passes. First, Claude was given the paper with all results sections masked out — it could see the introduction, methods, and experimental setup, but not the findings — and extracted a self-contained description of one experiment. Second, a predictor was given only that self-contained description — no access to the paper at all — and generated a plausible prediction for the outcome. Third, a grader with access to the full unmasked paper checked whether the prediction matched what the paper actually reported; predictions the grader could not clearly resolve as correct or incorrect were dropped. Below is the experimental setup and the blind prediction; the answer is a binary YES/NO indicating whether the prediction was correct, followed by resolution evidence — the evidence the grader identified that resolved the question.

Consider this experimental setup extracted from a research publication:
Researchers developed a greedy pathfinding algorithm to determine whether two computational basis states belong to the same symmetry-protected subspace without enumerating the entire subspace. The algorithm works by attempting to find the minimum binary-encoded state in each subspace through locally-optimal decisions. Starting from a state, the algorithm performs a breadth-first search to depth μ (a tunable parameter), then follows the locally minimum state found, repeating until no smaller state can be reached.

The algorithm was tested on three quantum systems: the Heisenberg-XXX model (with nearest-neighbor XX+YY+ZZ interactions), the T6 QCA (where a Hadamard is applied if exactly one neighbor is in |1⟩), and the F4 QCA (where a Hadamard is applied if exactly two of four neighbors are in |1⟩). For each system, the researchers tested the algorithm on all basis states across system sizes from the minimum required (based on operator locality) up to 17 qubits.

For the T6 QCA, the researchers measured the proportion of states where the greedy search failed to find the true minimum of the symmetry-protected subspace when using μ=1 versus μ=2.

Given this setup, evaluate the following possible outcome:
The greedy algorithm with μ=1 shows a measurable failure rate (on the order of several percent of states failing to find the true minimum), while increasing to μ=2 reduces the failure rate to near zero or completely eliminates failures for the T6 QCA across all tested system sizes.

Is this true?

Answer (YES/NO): NO